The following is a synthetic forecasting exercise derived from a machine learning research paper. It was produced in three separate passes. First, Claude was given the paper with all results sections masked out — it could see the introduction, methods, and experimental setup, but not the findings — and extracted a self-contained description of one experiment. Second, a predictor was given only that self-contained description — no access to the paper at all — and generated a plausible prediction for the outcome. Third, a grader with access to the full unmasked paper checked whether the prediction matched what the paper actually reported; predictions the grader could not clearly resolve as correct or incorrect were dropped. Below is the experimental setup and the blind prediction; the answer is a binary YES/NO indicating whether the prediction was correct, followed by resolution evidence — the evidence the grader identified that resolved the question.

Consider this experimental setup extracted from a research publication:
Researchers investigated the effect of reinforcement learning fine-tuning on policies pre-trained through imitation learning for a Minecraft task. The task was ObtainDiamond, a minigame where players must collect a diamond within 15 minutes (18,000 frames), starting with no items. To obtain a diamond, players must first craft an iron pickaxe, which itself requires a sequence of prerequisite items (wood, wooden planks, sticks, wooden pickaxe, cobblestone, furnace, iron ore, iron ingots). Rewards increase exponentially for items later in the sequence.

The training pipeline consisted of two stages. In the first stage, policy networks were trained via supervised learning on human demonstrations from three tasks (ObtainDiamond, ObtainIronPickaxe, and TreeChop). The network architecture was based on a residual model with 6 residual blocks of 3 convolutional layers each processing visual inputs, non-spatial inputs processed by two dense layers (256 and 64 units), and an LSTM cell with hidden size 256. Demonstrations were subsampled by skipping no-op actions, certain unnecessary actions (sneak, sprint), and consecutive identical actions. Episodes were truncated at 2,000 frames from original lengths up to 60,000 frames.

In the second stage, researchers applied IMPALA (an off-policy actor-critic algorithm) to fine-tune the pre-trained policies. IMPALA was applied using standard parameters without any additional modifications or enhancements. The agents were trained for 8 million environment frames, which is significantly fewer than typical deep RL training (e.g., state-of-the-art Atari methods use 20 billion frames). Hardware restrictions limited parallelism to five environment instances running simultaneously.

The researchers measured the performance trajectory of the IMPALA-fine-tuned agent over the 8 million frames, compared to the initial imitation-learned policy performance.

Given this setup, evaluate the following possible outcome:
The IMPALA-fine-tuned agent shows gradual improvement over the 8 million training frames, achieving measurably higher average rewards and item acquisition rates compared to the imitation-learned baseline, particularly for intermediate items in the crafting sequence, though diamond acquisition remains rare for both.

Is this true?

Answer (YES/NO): NO